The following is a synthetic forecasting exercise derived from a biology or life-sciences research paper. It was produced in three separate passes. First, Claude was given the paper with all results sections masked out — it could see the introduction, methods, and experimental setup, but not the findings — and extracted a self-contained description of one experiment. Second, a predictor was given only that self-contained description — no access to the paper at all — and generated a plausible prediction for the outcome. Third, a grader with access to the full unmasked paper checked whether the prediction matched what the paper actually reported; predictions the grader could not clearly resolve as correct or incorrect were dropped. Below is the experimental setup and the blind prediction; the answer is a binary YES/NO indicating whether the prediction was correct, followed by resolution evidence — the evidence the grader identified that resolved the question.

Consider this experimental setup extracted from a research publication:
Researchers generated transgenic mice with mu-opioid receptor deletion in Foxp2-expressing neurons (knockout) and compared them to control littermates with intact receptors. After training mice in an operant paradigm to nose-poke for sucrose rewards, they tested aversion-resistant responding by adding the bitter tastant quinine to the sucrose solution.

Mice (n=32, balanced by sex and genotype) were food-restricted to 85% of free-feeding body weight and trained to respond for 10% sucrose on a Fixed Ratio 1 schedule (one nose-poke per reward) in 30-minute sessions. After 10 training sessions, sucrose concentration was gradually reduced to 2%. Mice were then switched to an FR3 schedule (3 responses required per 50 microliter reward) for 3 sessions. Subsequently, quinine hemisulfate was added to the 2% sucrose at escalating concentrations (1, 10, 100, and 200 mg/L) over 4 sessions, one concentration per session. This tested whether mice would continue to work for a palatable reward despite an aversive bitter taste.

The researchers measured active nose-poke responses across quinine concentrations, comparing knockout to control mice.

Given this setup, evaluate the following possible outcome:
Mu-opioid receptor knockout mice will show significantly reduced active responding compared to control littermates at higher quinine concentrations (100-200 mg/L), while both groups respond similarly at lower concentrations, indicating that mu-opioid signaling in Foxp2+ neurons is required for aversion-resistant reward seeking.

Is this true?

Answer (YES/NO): NO